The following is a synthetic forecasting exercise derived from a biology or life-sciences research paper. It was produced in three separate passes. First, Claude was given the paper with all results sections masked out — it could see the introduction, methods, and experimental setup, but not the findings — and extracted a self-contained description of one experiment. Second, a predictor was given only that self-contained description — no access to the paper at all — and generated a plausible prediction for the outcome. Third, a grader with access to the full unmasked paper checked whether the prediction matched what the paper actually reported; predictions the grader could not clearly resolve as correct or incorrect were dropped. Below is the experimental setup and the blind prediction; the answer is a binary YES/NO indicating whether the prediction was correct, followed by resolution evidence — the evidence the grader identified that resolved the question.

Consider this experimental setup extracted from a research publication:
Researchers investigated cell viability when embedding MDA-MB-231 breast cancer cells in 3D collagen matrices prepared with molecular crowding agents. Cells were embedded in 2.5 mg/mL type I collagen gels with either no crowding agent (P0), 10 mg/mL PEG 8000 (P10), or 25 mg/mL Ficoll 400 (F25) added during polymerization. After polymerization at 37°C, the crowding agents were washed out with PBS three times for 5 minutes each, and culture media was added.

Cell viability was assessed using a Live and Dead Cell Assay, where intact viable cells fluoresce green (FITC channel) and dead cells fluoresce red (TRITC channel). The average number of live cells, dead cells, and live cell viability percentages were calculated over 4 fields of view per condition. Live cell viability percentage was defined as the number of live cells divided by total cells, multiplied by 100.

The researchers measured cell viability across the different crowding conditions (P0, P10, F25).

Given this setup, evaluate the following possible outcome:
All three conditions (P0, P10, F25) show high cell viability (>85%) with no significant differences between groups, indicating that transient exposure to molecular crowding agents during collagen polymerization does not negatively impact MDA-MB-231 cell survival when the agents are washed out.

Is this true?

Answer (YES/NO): NO